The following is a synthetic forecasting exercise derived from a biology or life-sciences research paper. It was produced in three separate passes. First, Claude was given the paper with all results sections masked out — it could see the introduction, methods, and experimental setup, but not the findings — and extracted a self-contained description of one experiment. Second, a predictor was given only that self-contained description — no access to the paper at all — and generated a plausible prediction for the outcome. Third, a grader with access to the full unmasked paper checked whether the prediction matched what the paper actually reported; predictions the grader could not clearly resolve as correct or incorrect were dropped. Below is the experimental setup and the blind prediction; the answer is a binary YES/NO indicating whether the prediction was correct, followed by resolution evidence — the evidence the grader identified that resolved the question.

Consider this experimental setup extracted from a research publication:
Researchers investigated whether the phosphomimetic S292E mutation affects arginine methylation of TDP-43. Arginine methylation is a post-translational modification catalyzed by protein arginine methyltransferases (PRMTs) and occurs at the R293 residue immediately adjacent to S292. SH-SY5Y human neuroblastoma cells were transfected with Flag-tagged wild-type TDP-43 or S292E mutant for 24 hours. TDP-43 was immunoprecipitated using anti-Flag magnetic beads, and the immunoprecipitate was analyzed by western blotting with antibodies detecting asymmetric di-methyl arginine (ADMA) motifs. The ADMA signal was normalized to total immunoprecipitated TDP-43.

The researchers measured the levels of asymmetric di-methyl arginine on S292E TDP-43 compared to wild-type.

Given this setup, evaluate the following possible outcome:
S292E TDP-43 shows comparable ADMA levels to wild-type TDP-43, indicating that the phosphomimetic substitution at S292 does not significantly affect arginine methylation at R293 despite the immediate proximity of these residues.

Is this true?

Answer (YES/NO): NO